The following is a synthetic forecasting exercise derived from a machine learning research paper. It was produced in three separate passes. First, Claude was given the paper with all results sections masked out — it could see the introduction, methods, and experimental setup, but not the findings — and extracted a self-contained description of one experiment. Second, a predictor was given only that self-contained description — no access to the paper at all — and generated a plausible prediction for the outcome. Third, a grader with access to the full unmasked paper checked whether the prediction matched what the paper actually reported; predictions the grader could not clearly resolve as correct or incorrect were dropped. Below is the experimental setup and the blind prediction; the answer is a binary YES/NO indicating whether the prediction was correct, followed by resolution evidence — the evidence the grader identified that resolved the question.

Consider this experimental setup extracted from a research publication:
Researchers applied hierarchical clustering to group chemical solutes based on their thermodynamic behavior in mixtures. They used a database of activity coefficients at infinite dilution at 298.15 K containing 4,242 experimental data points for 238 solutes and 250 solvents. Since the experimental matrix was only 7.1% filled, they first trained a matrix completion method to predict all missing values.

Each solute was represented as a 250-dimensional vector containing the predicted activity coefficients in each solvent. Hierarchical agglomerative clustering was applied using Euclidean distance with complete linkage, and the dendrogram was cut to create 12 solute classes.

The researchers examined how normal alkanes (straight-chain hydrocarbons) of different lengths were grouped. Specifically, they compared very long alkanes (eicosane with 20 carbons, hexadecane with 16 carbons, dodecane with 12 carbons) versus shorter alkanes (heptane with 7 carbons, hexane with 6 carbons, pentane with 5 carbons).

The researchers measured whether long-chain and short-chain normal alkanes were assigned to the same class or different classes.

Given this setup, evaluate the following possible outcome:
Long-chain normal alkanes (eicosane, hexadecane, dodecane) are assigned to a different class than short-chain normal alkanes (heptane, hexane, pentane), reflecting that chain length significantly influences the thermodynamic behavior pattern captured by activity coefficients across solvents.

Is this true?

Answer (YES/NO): YES